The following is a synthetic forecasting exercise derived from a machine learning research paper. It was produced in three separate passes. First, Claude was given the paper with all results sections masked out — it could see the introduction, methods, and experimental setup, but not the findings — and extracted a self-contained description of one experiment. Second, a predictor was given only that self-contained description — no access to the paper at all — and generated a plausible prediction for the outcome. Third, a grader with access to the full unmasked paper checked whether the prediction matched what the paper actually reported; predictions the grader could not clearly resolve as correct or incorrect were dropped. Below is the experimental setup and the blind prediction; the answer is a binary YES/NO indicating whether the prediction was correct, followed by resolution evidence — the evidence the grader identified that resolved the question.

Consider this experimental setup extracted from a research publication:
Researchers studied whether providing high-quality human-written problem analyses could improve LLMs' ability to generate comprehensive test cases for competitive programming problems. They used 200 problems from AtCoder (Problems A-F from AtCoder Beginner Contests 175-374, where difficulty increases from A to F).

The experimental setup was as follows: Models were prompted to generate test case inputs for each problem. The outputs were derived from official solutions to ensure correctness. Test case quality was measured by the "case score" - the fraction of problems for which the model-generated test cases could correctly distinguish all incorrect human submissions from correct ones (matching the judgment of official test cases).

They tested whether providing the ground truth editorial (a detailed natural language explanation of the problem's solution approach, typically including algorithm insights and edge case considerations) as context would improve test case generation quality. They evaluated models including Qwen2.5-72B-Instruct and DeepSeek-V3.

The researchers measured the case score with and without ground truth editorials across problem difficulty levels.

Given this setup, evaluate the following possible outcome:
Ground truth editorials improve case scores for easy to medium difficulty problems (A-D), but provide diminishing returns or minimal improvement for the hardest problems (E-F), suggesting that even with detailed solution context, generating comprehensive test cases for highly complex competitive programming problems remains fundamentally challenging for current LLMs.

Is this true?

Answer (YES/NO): NO